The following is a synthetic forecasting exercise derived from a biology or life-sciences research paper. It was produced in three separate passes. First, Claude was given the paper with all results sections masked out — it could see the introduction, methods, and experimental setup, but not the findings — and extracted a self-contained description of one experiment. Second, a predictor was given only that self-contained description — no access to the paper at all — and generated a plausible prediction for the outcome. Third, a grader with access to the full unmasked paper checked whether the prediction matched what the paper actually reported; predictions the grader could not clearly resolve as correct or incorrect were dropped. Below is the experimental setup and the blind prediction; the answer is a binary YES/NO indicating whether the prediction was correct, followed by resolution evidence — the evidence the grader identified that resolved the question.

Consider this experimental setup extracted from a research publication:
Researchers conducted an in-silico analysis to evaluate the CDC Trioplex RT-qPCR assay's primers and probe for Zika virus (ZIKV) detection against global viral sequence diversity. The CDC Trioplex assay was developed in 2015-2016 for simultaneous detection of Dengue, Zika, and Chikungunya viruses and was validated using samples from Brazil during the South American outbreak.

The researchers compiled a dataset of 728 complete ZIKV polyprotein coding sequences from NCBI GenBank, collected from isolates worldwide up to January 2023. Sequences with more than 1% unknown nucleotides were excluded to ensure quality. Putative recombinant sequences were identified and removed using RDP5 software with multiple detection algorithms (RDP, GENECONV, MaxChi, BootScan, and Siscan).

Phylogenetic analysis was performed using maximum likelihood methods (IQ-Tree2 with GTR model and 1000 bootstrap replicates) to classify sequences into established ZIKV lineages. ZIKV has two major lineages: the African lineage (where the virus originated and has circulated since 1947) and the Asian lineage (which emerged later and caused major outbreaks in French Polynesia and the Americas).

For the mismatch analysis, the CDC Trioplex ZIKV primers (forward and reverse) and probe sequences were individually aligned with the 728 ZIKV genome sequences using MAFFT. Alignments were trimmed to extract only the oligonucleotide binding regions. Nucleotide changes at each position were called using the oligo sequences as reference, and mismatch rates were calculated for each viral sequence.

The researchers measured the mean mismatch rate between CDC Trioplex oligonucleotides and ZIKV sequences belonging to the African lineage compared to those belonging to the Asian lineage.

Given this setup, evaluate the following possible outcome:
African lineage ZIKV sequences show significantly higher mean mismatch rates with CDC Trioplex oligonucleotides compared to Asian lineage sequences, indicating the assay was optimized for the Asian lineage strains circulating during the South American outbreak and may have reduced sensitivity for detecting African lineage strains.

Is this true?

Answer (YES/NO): NO